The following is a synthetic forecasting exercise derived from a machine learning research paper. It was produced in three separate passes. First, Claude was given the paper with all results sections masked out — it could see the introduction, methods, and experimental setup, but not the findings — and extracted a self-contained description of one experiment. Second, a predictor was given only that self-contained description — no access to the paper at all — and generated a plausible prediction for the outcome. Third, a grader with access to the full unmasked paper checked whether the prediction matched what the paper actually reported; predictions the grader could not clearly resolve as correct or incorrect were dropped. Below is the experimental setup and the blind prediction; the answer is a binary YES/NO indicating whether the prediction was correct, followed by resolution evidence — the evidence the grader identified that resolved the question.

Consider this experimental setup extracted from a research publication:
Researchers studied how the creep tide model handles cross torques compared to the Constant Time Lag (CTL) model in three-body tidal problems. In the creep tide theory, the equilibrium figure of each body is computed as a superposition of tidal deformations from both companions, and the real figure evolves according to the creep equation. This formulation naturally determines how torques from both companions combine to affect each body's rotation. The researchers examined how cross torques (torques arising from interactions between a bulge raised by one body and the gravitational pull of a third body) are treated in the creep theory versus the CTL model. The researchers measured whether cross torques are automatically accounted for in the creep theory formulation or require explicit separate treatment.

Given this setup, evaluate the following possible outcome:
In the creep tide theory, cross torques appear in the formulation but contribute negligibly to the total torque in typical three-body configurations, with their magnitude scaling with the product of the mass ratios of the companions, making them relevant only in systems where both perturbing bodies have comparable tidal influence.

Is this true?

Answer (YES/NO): NO